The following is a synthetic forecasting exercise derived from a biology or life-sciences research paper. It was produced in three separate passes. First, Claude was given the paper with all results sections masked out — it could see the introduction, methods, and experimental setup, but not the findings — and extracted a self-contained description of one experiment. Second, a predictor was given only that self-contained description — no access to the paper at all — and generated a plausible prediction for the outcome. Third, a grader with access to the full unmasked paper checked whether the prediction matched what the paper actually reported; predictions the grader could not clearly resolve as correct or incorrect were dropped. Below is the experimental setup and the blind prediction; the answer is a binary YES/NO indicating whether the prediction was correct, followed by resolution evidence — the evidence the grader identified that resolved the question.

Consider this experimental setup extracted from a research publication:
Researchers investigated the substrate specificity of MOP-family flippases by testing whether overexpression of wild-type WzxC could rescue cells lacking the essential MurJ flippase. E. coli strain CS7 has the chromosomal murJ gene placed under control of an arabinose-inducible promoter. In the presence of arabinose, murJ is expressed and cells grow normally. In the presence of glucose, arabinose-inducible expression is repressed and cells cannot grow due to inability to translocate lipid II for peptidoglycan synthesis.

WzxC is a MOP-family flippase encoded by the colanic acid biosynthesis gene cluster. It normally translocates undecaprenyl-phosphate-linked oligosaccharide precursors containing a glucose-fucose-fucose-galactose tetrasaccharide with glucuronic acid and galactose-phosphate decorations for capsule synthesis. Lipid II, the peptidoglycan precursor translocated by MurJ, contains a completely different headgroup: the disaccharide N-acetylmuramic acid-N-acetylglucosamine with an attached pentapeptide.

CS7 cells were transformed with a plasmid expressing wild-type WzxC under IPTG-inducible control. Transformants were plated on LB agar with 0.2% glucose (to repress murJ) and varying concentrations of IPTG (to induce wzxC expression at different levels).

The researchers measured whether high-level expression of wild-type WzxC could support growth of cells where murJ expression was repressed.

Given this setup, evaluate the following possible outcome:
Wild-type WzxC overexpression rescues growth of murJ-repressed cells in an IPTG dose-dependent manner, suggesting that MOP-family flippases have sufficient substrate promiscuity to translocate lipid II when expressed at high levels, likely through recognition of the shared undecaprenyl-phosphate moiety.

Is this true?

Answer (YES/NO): NO